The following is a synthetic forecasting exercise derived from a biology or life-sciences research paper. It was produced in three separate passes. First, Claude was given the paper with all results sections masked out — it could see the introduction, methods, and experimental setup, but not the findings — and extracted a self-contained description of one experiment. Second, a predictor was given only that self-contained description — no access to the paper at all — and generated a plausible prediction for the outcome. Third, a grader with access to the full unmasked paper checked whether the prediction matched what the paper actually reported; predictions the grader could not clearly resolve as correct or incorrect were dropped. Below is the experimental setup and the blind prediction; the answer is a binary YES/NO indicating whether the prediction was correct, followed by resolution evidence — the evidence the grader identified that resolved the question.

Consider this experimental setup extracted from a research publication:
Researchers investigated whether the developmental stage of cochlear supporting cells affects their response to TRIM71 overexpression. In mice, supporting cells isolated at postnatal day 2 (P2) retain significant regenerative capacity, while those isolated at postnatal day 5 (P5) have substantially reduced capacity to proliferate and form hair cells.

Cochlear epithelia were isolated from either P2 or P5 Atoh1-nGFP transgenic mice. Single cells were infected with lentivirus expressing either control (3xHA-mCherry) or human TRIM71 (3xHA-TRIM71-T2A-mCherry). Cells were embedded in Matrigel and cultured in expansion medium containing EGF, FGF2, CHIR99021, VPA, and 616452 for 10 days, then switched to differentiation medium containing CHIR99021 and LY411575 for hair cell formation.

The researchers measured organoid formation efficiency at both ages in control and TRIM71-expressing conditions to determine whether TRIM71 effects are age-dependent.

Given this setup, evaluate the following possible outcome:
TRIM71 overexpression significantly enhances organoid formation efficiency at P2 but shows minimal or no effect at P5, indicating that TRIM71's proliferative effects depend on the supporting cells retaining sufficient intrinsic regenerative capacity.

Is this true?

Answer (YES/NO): NO